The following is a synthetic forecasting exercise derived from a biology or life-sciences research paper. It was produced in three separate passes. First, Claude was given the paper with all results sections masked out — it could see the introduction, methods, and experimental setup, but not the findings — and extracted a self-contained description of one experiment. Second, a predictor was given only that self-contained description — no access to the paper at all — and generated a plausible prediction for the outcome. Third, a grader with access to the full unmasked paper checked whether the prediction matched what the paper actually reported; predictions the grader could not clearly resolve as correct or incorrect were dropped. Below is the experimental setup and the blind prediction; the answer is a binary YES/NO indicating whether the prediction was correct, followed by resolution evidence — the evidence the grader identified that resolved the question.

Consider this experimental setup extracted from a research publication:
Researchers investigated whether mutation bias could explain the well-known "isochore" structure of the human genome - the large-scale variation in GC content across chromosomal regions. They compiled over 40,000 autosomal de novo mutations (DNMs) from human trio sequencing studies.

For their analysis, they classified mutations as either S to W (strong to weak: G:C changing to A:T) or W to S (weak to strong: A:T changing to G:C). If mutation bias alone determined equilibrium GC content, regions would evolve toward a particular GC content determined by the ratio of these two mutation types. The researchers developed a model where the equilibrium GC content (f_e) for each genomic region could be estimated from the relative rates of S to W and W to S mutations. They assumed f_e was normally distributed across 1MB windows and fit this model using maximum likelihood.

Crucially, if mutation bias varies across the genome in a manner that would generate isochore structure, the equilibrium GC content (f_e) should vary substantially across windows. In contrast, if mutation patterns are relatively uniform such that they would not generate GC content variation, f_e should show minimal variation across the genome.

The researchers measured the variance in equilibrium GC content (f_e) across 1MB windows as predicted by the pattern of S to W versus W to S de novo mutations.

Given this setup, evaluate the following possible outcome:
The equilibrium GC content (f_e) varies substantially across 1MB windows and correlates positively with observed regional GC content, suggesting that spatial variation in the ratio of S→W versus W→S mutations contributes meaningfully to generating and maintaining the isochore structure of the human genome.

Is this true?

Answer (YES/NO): NO